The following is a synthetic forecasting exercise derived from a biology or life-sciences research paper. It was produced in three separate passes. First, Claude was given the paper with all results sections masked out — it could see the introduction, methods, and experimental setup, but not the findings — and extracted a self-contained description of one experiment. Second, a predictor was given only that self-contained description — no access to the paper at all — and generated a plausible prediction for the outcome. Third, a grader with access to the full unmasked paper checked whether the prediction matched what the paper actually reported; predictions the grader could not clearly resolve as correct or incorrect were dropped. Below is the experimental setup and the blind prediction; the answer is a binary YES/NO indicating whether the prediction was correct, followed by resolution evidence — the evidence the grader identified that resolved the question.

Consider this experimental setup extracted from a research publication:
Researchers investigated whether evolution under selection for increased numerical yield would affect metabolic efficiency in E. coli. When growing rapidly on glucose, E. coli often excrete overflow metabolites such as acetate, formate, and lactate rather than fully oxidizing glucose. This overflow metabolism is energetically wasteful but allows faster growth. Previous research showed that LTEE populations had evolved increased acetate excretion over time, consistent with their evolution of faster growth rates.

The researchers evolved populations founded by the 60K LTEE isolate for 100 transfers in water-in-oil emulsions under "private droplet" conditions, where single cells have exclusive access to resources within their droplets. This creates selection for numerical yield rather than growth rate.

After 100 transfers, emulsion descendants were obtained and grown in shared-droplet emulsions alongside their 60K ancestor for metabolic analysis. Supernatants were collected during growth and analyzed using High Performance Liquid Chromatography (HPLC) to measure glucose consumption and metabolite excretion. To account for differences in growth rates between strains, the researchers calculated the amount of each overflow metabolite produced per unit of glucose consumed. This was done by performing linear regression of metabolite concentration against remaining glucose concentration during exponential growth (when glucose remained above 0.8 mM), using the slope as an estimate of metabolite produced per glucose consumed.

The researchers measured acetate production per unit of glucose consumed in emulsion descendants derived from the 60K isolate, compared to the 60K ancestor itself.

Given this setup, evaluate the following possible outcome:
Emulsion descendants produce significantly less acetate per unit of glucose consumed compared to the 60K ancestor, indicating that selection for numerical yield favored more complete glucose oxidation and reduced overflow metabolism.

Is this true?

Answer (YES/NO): YES